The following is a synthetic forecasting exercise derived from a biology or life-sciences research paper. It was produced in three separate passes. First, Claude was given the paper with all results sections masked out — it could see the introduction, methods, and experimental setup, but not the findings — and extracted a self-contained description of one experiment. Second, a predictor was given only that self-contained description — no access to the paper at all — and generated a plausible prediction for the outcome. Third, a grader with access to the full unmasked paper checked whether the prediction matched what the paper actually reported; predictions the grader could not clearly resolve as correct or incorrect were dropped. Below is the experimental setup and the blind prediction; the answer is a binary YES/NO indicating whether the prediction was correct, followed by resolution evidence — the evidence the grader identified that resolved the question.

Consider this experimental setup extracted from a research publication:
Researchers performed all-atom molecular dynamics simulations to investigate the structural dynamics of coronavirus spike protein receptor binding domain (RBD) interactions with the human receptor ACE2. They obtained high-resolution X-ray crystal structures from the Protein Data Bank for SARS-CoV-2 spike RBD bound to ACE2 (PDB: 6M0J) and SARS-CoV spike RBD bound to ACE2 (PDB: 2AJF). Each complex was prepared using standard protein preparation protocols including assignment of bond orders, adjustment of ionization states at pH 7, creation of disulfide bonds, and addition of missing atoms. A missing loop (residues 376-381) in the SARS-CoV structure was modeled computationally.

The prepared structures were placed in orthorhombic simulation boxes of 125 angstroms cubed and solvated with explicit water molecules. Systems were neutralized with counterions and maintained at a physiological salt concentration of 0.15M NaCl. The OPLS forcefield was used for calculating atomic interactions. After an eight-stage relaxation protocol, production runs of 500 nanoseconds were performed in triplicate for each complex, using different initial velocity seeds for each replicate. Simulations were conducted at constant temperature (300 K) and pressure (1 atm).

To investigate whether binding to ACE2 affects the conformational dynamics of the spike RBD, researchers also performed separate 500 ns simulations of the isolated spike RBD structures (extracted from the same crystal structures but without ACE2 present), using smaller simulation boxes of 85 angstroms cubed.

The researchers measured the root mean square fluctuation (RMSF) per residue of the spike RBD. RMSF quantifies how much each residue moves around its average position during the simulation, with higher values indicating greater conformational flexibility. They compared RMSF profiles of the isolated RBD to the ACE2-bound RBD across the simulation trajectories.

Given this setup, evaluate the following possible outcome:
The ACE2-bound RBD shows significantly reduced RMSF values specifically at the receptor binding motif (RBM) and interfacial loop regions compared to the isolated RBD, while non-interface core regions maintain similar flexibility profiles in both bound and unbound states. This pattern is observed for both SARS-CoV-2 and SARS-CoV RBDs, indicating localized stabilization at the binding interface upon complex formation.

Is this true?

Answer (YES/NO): NO